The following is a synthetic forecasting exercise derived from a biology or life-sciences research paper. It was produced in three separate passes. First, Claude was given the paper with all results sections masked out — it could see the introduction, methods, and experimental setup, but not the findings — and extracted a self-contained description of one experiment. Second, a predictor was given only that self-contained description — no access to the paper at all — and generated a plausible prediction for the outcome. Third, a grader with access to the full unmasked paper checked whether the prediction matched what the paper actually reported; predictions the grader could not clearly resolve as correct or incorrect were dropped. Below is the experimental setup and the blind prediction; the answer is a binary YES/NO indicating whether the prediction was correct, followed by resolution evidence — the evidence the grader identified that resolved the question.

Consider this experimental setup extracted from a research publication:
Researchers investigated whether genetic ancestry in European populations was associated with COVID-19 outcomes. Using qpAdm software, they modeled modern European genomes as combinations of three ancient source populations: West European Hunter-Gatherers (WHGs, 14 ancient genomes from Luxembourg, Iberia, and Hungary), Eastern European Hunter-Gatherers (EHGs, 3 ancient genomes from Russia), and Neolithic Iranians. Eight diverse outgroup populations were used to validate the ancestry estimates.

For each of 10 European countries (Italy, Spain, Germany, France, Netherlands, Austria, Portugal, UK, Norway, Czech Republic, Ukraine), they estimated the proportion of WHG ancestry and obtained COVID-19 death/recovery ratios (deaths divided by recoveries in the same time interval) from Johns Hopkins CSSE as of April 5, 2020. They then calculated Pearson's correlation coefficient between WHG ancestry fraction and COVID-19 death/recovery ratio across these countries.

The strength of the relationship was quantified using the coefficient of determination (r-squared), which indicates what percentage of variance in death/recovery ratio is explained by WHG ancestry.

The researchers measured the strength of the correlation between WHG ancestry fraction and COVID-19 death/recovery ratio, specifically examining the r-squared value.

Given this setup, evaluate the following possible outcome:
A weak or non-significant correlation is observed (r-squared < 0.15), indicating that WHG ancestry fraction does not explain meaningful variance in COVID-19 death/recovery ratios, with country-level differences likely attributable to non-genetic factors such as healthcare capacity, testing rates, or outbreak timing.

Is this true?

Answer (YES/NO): NO